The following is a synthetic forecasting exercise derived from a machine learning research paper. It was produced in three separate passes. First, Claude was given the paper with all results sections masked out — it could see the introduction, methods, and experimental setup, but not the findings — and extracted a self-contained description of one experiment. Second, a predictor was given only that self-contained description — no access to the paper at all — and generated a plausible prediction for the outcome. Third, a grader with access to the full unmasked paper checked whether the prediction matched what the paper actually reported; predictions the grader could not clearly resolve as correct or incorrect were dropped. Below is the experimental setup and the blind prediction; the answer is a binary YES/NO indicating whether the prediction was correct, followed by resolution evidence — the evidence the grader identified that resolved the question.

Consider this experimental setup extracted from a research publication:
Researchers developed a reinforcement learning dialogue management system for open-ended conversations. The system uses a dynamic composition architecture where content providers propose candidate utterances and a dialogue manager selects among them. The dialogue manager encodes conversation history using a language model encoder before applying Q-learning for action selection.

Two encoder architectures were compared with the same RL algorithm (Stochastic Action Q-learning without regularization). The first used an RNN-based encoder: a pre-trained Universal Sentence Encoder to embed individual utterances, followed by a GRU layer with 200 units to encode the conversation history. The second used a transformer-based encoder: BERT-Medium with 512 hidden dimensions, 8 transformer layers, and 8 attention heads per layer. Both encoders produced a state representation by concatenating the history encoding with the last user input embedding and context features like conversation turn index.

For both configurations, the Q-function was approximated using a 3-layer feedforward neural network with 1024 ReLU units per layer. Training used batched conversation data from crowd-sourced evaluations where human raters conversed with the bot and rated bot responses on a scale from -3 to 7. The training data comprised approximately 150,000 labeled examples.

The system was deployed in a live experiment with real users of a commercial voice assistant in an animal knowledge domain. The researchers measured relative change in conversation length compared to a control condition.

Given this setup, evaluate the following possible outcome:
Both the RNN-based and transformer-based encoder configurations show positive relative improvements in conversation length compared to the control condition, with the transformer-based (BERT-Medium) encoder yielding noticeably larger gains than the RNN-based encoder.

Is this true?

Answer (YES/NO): NO